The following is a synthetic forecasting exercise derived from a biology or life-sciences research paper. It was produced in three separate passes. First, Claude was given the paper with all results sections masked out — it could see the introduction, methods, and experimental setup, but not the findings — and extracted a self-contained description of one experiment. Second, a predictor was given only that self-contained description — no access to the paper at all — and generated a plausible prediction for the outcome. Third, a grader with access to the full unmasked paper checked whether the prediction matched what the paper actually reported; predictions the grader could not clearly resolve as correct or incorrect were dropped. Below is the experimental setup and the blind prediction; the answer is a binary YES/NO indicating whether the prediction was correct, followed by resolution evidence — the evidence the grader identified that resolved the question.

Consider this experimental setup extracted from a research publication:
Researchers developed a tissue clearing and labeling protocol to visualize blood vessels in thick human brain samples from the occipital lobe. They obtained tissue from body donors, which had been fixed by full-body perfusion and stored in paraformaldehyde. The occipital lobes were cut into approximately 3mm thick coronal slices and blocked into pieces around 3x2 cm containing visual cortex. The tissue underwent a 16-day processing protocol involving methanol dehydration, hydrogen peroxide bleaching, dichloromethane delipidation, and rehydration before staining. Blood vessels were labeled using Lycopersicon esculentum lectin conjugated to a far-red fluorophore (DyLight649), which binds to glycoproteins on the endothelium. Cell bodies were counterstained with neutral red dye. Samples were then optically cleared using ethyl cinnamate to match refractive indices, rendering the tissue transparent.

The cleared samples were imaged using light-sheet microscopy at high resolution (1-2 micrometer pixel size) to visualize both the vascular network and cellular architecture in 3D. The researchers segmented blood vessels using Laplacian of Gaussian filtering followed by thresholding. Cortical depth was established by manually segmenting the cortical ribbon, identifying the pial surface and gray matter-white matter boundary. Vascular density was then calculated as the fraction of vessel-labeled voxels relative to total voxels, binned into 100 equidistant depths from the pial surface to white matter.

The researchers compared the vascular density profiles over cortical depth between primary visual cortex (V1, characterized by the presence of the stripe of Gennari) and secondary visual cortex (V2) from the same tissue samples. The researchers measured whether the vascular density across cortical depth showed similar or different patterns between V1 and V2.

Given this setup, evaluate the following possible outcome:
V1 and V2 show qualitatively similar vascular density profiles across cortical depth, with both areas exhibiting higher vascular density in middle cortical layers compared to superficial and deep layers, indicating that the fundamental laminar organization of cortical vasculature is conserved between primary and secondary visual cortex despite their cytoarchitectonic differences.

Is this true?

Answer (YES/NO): NO